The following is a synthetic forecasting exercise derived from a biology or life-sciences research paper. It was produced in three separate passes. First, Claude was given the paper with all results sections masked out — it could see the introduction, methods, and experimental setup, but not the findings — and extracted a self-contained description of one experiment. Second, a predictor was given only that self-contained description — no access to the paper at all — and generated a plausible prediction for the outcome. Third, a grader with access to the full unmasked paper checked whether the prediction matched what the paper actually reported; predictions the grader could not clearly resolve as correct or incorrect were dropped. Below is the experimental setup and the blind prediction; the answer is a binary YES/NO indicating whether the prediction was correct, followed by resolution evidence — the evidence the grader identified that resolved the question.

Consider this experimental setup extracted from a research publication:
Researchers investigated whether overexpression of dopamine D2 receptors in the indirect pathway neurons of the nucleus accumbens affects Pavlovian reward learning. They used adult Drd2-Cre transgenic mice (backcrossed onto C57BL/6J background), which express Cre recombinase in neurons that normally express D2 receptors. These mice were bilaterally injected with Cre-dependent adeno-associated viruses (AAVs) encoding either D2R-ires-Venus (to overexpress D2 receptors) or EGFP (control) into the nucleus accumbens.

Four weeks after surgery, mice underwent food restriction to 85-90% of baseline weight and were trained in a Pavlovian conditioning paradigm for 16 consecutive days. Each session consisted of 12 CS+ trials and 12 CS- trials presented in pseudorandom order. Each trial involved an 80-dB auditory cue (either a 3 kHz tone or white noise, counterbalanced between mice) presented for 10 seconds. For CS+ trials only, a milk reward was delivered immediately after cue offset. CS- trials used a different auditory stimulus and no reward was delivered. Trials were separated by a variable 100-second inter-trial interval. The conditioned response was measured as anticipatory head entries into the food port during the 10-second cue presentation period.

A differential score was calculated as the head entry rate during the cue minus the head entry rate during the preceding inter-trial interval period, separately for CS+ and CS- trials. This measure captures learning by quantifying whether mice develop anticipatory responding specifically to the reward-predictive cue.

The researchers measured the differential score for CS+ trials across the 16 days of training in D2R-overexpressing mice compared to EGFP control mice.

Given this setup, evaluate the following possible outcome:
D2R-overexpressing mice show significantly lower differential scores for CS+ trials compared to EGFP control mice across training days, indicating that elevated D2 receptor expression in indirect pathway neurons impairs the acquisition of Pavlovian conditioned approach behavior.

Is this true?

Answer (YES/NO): NO